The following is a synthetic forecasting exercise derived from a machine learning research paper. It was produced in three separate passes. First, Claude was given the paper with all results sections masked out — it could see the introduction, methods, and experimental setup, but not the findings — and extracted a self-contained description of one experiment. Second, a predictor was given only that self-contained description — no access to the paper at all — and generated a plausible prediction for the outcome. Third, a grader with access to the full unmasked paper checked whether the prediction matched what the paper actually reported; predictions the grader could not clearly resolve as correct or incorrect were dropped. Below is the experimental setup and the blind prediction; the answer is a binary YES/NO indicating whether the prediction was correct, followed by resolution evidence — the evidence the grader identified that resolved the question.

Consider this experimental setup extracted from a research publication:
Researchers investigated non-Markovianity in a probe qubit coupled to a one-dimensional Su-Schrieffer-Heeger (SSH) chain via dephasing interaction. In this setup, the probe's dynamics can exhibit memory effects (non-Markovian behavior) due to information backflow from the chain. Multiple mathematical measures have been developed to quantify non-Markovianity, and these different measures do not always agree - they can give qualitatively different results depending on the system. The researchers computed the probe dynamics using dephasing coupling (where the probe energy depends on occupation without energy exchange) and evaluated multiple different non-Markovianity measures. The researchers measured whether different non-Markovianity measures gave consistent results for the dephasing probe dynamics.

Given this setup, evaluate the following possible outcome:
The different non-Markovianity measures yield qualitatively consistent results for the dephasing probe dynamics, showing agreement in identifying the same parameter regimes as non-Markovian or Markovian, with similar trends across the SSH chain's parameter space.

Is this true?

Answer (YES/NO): YES